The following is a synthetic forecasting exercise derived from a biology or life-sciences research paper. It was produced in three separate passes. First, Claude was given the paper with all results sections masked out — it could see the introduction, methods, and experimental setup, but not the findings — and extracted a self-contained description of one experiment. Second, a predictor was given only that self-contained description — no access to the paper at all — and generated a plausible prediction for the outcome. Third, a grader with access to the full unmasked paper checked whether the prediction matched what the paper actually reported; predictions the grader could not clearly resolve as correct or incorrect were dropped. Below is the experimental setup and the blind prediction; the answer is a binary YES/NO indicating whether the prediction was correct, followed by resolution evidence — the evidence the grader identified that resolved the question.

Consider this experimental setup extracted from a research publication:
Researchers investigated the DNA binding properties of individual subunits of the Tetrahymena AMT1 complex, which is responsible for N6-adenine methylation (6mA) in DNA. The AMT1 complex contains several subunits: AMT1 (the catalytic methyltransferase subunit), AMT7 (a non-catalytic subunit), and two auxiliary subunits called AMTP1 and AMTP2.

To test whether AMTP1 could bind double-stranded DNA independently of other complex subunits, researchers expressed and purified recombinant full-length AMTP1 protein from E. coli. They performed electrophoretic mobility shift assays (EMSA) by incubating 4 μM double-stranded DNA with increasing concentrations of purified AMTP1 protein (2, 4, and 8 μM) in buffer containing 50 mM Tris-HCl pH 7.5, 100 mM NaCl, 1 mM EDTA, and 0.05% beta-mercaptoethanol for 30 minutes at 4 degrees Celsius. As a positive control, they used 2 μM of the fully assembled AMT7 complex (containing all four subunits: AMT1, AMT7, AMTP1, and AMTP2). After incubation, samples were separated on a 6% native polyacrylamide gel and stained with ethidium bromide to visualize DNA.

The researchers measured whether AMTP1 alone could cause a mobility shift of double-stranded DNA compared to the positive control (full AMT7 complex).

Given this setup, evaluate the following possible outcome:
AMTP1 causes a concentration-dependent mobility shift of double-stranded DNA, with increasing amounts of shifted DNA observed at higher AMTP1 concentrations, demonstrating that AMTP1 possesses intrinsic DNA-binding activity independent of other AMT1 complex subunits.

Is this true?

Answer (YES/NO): NO